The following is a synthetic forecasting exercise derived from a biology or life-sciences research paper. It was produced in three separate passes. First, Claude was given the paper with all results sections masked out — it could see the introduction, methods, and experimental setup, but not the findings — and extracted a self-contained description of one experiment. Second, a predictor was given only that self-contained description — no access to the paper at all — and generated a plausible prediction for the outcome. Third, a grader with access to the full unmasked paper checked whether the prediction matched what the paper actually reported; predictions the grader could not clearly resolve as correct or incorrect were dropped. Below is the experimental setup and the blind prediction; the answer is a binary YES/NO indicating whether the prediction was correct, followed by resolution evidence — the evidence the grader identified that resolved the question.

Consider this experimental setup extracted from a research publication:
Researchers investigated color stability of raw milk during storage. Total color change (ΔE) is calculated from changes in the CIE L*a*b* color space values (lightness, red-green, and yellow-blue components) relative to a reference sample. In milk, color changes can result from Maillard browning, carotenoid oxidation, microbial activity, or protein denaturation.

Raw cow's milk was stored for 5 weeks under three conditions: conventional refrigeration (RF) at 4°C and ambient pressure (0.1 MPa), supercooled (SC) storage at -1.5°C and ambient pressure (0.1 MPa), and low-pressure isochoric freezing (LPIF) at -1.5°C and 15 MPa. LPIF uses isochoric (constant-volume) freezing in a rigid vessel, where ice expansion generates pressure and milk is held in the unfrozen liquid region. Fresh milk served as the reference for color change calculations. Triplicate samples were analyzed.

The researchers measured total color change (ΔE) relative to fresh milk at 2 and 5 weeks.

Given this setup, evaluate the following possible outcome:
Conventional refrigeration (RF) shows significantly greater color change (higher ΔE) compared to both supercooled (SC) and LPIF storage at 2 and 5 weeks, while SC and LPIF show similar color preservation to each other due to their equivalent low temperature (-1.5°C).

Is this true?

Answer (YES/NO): NO